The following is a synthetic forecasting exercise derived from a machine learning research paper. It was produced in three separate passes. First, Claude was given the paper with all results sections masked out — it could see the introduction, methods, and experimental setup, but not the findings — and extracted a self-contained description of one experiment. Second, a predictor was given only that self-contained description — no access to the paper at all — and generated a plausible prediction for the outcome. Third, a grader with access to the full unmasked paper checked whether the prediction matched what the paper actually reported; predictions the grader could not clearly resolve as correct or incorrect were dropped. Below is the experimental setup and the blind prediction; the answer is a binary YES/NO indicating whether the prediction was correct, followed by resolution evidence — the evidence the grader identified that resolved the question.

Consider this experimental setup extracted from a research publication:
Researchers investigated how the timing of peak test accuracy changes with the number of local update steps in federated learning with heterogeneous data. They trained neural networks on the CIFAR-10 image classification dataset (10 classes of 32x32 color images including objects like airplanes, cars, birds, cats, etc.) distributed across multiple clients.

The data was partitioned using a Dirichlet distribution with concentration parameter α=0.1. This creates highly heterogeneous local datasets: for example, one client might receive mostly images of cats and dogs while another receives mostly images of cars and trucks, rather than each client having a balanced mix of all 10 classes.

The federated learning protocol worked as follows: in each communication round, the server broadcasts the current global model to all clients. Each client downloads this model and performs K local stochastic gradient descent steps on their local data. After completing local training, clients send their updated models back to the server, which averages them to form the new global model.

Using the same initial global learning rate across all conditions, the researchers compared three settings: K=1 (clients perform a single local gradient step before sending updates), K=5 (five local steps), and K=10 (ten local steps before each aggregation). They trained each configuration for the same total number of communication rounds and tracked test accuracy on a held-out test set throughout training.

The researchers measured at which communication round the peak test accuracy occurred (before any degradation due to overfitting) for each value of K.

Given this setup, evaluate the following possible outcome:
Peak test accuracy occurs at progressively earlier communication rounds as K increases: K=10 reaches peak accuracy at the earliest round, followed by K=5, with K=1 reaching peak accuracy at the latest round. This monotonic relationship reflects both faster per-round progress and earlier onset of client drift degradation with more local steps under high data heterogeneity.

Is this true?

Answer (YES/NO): YES